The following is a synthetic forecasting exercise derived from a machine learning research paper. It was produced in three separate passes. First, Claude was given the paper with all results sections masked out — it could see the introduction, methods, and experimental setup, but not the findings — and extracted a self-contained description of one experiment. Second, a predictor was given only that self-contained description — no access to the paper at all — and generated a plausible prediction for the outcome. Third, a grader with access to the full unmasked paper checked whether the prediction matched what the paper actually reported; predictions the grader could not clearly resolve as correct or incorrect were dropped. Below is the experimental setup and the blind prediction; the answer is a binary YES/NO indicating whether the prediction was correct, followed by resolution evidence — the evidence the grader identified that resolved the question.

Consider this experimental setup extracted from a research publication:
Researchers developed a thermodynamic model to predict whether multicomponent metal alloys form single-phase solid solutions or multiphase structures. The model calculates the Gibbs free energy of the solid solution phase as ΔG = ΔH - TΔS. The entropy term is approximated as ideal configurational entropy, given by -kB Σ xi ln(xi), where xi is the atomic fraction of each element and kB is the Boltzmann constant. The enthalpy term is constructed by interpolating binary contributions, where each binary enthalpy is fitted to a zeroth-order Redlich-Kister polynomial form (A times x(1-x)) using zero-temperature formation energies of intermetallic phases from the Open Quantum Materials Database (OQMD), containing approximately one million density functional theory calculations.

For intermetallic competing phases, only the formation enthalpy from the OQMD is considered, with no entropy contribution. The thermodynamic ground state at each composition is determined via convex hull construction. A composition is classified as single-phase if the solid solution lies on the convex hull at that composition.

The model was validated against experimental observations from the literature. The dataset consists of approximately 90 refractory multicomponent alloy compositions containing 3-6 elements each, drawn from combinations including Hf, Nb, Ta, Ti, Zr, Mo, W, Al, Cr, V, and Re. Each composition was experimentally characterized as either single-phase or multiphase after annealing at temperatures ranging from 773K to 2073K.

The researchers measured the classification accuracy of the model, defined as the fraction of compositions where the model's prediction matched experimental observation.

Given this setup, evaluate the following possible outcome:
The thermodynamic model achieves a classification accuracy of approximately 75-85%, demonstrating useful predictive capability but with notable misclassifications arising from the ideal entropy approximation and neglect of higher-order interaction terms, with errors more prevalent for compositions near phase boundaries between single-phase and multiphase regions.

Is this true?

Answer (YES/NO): NO